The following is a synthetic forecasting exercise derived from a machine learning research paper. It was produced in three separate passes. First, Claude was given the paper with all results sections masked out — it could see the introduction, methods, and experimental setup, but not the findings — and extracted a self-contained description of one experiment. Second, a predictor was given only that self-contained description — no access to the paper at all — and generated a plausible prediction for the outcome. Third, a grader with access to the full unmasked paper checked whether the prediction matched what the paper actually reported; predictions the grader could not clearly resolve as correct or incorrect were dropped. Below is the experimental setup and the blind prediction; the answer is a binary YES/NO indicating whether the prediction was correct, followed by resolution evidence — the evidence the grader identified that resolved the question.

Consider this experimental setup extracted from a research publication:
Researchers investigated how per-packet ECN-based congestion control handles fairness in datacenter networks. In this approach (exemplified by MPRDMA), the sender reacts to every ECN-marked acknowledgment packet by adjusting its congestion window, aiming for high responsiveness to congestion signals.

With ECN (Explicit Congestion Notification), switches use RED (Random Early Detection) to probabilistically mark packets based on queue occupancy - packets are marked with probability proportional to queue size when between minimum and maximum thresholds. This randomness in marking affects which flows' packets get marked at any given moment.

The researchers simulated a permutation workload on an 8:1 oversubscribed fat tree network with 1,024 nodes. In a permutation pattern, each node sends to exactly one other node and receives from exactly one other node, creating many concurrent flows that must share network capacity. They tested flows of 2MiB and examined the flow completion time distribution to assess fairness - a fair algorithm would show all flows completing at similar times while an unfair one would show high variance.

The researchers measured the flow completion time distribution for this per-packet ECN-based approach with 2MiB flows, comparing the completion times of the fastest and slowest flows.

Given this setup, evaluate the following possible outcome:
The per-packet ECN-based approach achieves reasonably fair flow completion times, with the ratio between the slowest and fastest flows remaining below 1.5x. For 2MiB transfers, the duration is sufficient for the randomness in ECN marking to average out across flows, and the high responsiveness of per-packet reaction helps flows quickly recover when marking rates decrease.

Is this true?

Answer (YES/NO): NO